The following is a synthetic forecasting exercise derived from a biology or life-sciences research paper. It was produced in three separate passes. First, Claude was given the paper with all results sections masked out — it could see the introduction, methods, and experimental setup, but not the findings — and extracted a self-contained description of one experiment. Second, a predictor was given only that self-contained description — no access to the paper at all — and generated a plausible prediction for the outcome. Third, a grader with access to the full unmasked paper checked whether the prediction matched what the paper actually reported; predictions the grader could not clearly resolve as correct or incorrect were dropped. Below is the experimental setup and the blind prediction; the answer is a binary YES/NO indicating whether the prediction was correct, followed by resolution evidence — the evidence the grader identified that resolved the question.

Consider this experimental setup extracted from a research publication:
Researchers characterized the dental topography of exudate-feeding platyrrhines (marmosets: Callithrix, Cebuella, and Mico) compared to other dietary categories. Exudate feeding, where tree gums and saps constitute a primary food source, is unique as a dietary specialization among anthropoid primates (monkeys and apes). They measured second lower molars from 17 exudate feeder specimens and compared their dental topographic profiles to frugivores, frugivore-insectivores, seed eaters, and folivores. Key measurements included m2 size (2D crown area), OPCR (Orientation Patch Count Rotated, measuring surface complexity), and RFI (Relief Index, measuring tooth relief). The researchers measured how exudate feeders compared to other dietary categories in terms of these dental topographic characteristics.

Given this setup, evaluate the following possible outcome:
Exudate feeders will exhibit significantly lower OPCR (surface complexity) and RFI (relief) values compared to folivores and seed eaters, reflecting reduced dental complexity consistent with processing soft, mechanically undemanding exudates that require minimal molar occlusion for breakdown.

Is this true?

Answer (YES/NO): NO